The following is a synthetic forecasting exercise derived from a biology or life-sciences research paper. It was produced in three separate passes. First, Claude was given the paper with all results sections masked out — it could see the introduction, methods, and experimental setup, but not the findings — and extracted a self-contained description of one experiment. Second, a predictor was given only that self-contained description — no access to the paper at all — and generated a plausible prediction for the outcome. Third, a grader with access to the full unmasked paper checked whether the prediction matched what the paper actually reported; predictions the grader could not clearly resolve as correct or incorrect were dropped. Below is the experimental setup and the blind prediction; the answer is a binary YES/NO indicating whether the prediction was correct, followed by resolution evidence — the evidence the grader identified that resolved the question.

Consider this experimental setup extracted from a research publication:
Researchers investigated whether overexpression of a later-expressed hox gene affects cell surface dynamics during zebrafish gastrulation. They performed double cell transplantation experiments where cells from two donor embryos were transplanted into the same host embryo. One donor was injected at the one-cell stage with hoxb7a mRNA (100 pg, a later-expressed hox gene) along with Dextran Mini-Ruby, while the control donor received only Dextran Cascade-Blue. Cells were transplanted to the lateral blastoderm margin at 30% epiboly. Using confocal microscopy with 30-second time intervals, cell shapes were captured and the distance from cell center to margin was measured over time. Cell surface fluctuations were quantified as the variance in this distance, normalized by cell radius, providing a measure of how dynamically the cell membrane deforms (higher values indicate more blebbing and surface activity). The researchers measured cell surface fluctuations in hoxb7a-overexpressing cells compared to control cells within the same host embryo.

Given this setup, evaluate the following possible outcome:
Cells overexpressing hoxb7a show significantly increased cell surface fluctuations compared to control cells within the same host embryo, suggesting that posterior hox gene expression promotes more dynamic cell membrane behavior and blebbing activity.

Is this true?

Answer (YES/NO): NO